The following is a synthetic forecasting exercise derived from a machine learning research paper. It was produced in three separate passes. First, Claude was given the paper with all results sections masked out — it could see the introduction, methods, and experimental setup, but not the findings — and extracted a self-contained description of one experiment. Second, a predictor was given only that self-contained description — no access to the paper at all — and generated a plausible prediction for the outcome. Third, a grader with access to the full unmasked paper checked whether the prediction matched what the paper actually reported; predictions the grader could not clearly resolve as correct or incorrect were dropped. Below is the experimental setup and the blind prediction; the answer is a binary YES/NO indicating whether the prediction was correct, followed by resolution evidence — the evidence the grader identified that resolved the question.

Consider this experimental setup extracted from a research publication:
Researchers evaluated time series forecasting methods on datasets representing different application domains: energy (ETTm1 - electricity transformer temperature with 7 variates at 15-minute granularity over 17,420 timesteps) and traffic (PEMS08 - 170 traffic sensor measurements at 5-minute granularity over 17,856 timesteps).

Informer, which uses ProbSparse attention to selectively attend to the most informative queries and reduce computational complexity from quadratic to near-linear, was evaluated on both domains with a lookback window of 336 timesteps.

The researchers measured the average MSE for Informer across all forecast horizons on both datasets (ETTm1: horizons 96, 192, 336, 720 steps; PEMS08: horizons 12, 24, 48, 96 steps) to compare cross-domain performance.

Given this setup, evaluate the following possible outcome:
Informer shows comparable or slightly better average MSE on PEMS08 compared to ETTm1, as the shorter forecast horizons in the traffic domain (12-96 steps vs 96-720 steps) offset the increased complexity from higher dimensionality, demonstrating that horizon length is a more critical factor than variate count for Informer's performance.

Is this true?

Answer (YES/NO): NO